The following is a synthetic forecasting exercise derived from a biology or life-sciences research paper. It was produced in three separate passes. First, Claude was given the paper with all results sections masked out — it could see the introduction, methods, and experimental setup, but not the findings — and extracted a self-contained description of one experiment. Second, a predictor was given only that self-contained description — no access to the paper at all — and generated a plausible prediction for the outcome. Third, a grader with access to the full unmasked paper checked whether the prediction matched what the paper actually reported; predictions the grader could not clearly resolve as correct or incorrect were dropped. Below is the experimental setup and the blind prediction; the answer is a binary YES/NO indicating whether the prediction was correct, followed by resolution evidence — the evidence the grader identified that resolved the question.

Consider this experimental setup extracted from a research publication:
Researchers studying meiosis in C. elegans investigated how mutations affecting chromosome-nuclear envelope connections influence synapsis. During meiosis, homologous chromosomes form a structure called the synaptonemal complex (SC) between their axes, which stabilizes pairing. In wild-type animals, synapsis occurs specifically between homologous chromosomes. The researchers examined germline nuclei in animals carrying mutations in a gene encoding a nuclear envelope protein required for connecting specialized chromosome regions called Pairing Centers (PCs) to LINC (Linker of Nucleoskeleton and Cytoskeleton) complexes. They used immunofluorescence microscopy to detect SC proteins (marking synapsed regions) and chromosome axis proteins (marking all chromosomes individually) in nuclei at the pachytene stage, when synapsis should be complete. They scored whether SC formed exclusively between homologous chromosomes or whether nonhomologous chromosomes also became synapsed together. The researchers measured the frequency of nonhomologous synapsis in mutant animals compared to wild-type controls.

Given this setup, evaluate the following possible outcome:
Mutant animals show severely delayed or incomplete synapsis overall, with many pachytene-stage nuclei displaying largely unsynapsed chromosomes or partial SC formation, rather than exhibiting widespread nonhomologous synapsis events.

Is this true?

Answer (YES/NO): NO